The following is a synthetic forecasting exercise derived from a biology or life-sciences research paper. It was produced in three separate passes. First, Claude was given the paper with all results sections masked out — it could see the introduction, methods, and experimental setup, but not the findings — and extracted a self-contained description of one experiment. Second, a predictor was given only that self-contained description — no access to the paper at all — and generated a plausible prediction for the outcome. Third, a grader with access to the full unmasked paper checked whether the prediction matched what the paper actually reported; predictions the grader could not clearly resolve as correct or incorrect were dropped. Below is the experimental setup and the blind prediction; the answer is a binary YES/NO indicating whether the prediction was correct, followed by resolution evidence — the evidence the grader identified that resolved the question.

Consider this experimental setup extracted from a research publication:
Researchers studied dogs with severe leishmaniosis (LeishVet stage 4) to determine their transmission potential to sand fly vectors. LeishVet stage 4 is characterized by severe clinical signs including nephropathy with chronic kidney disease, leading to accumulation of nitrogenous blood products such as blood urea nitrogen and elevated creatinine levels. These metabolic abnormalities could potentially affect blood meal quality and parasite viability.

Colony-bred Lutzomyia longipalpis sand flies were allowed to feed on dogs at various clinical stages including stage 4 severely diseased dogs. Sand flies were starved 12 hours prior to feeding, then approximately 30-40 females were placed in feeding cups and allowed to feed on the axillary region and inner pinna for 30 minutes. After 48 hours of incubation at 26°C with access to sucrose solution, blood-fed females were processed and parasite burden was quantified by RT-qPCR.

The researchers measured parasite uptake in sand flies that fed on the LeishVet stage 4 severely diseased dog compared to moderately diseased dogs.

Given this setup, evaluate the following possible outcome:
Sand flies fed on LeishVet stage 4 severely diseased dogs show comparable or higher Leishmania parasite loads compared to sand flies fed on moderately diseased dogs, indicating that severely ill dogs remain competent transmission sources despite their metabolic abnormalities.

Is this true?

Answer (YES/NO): NO